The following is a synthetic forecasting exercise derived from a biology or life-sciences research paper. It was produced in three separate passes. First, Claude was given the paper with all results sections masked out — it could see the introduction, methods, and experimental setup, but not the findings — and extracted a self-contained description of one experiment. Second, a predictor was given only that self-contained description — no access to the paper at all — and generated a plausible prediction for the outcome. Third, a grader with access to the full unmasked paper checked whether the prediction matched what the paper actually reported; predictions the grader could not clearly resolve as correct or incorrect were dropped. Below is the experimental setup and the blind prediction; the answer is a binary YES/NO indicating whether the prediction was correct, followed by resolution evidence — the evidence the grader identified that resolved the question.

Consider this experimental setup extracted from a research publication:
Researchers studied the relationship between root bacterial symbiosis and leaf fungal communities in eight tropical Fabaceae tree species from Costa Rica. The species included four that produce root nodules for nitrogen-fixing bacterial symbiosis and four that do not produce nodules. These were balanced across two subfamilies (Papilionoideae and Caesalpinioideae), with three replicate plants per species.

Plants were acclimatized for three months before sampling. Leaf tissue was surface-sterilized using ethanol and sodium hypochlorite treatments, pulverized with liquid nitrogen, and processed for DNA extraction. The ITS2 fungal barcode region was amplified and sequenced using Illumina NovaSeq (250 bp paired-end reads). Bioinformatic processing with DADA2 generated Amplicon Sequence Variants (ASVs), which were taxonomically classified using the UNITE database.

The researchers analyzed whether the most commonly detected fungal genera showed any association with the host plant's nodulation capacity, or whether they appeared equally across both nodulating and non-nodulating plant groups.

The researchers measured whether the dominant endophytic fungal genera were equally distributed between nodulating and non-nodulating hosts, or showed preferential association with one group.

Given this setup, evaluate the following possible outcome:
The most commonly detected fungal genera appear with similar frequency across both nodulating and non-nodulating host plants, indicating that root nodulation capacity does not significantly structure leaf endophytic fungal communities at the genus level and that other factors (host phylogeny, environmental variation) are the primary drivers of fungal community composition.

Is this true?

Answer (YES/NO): NO